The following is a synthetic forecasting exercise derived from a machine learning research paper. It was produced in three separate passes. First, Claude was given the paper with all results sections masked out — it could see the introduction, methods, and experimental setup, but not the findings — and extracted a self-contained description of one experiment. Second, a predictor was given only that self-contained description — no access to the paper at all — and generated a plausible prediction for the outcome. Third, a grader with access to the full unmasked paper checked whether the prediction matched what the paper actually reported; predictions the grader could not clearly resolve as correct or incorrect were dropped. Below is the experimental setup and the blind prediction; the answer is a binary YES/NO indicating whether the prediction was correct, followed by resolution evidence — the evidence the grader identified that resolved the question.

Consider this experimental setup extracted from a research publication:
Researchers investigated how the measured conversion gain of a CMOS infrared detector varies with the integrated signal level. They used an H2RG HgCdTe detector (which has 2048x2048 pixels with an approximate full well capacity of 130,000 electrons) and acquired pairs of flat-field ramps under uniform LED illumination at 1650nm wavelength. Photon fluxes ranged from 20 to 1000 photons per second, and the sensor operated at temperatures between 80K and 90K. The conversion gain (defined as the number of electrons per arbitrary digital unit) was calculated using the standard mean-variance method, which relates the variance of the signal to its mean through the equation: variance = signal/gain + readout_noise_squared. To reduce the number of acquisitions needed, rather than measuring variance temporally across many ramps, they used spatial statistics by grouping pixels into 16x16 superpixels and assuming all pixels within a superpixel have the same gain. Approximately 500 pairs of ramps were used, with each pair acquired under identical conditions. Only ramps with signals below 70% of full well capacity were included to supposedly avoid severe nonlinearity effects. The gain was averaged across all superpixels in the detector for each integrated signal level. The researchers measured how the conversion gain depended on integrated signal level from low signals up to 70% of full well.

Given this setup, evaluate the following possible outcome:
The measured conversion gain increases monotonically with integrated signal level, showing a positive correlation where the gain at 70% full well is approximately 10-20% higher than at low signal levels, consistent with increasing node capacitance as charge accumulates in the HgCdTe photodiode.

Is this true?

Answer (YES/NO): NO